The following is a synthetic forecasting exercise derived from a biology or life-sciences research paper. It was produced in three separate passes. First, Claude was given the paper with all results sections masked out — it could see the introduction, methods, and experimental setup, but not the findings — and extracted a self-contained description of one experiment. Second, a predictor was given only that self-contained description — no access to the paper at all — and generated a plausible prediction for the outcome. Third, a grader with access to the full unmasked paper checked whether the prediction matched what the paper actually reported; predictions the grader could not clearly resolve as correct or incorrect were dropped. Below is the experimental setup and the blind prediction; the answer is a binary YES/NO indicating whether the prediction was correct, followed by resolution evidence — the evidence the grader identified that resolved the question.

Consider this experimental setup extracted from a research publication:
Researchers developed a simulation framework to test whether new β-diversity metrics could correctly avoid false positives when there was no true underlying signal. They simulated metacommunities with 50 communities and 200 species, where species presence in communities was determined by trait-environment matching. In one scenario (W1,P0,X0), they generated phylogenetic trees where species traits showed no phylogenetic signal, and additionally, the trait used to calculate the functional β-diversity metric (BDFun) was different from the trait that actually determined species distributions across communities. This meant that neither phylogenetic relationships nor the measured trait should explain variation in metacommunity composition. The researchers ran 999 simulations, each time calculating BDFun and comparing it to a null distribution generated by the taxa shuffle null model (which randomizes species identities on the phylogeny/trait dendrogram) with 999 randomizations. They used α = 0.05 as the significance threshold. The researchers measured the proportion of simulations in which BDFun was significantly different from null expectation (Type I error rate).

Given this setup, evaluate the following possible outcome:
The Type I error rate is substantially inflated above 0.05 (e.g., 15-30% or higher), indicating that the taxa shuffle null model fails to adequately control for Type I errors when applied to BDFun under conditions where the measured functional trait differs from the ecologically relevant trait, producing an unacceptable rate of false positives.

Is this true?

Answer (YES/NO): NO